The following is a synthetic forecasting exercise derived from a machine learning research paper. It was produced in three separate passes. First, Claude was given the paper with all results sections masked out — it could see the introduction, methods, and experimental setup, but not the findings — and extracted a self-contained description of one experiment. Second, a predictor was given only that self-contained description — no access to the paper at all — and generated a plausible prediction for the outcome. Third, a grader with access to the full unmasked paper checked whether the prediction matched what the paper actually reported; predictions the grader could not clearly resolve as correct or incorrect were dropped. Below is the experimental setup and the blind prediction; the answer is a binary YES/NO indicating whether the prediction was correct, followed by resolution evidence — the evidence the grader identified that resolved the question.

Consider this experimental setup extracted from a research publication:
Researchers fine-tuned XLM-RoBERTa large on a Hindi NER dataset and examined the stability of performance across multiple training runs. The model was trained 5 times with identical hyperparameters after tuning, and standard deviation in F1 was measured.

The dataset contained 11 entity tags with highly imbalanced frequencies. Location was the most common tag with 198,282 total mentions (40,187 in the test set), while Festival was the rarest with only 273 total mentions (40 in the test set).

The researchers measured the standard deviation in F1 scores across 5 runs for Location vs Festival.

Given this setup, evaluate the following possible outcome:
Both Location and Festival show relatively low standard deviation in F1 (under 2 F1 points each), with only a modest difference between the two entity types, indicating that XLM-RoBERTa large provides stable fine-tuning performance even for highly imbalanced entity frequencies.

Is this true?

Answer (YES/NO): NO